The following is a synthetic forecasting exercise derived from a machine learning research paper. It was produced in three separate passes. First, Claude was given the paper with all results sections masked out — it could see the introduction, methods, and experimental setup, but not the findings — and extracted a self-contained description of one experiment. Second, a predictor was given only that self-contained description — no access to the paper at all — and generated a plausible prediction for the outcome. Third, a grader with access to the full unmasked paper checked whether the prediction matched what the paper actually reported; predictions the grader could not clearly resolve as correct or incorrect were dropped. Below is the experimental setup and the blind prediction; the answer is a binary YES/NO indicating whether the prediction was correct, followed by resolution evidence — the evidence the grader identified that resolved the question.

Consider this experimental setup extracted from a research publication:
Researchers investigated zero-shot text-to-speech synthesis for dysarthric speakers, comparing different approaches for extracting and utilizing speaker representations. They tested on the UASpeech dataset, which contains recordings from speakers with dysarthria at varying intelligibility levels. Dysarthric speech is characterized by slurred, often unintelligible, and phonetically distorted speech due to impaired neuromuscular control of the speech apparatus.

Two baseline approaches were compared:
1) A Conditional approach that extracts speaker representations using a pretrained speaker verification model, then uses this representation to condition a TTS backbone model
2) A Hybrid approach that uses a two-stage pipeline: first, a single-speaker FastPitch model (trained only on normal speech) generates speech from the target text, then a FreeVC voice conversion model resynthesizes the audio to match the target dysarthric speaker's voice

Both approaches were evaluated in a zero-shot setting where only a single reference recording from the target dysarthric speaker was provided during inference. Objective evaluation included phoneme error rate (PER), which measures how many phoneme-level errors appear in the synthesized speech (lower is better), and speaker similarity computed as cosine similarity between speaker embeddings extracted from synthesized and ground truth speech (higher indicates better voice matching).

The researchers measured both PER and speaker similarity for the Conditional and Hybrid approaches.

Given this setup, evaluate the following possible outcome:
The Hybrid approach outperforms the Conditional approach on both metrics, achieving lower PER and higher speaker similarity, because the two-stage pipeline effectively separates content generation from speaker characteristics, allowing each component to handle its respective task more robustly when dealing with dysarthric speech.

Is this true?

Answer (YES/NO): NO